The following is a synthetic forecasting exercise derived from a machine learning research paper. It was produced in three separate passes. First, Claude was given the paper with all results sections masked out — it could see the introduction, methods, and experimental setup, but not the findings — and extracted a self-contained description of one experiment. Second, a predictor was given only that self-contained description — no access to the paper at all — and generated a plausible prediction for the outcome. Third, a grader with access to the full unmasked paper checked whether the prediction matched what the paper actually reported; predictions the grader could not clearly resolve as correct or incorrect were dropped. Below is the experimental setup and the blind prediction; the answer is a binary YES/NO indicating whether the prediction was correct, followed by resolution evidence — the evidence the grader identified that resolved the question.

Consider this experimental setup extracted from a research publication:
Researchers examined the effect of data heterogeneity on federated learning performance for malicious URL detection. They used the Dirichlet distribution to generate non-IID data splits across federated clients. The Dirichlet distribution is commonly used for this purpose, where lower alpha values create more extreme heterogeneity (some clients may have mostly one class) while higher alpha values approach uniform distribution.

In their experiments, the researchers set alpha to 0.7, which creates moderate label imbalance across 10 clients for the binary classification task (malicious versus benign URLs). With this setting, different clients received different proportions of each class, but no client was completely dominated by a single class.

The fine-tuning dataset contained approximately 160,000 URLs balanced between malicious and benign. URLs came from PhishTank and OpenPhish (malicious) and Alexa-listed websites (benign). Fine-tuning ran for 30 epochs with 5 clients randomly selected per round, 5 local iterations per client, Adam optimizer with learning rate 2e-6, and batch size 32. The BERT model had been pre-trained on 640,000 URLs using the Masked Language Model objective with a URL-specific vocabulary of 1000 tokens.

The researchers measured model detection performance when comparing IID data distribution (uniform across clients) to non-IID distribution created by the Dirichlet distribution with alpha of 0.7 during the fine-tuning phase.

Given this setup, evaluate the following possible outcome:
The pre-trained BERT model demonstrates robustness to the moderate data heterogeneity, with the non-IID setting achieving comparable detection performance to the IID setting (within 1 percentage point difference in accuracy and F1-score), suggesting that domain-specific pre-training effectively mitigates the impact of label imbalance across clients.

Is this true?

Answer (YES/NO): NO